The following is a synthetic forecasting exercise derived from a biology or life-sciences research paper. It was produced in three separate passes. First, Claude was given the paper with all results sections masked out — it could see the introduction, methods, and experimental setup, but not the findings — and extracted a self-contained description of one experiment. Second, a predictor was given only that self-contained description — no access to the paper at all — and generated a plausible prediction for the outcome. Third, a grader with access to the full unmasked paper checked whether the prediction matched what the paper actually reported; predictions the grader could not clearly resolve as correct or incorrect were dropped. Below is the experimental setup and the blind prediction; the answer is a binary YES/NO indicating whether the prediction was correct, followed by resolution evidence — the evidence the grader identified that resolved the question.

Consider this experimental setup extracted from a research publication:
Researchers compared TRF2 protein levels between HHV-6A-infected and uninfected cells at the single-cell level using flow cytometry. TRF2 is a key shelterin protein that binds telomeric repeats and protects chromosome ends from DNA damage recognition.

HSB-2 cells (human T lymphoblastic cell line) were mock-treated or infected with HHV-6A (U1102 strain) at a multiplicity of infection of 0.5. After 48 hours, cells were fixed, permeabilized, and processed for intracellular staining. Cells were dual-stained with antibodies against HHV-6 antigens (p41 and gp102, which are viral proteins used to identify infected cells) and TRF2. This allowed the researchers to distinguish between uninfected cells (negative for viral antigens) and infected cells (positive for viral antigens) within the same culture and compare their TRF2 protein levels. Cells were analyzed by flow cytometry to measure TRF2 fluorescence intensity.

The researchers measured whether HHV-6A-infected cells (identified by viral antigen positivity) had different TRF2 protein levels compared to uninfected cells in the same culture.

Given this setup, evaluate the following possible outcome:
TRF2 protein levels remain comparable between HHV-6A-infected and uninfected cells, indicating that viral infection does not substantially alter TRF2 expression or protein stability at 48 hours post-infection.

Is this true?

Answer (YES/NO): NO